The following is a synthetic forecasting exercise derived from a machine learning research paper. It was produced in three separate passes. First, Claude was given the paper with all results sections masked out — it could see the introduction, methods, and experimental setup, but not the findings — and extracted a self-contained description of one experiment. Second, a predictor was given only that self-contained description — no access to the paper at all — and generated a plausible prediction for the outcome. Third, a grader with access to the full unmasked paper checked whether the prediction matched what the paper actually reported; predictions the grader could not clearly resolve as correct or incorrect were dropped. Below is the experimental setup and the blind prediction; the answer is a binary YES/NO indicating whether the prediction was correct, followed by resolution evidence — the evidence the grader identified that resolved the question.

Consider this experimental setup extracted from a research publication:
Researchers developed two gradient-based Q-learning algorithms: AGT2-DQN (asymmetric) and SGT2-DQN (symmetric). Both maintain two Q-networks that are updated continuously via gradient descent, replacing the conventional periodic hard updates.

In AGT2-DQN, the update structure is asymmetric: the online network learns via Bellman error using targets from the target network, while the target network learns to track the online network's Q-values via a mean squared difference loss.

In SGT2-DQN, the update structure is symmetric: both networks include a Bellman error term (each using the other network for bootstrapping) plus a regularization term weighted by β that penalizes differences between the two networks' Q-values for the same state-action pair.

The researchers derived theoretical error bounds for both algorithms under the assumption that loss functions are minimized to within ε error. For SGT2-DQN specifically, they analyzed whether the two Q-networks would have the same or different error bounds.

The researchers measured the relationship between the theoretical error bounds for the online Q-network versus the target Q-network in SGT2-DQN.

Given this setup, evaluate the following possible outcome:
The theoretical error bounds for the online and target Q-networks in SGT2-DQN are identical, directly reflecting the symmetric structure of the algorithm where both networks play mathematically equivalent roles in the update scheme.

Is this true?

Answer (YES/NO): YES